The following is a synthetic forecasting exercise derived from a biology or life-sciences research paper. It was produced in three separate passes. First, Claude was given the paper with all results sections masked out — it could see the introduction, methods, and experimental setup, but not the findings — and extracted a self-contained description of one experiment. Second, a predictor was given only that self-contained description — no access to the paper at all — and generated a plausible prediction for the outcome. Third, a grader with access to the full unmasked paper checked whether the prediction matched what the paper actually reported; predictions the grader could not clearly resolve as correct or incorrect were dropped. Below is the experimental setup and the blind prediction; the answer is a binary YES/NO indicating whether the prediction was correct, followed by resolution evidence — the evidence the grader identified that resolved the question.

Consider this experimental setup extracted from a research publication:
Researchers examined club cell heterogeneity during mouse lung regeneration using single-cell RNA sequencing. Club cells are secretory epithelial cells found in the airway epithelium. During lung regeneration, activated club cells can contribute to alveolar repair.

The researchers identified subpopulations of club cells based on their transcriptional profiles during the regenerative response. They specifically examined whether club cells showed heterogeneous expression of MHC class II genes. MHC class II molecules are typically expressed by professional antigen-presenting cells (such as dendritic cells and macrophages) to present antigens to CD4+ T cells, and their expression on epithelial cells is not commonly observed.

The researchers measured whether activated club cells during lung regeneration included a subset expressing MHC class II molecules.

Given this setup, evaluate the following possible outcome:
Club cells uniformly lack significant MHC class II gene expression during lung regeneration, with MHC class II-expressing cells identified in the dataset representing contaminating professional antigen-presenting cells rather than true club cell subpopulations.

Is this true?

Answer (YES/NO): NO